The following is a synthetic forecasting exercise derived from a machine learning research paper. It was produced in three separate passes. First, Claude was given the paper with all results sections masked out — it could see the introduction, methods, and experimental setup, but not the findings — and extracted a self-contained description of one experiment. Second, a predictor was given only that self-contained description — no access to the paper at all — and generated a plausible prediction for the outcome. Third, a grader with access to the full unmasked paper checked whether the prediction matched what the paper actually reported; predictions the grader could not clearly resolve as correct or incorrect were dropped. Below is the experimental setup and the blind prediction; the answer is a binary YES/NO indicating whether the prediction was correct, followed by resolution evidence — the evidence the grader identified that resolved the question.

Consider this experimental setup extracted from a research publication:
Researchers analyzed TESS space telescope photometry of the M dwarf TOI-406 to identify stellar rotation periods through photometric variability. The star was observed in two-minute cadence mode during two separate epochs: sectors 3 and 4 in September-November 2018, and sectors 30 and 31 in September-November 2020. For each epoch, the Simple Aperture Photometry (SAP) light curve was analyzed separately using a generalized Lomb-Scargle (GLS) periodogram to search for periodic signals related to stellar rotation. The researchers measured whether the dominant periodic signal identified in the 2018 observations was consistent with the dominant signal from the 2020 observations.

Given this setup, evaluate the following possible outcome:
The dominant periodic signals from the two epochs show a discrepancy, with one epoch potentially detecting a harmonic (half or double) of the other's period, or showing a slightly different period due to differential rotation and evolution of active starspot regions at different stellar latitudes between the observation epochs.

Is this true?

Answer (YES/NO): NO